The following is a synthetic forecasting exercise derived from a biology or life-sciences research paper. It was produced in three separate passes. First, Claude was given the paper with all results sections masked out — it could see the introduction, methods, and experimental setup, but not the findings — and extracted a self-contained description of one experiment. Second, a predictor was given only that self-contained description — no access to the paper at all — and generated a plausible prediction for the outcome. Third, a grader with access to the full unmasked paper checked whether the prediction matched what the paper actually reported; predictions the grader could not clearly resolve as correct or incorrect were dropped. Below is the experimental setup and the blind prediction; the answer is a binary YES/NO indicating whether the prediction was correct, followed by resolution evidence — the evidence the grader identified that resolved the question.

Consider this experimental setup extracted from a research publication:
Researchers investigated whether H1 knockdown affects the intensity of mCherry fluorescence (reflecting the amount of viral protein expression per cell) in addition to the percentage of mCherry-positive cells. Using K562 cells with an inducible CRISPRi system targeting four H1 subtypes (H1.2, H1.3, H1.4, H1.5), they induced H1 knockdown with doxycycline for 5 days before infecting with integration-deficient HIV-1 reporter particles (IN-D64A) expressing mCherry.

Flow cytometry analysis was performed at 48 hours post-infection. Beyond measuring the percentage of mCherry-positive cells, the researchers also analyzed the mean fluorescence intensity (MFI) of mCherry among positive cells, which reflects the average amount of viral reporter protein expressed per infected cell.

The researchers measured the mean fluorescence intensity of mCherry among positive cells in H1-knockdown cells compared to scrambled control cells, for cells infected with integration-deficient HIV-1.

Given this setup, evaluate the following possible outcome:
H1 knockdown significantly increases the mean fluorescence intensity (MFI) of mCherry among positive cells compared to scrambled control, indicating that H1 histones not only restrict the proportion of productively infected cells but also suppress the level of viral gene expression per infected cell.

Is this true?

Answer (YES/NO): NO